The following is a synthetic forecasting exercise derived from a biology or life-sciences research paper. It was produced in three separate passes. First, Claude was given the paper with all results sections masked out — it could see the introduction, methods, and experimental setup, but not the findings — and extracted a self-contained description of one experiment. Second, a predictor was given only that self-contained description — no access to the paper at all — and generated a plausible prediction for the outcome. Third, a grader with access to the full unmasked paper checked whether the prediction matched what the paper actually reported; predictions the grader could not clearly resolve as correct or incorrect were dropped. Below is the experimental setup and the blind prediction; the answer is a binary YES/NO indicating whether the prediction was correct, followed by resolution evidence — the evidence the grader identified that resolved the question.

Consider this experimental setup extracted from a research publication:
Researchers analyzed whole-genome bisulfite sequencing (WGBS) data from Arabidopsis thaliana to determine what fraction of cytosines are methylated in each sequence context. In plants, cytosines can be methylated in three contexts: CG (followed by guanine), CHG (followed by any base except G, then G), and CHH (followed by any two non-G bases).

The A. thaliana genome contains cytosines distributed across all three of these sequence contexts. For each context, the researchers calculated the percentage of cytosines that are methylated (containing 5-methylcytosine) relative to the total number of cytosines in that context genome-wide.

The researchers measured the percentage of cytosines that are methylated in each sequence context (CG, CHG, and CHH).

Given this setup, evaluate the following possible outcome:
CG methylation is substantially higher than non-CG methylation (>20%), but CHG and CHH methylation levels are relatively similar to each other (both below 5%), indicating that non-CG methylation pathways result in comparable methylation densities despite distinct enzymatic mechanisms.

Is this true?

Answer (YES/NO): NO